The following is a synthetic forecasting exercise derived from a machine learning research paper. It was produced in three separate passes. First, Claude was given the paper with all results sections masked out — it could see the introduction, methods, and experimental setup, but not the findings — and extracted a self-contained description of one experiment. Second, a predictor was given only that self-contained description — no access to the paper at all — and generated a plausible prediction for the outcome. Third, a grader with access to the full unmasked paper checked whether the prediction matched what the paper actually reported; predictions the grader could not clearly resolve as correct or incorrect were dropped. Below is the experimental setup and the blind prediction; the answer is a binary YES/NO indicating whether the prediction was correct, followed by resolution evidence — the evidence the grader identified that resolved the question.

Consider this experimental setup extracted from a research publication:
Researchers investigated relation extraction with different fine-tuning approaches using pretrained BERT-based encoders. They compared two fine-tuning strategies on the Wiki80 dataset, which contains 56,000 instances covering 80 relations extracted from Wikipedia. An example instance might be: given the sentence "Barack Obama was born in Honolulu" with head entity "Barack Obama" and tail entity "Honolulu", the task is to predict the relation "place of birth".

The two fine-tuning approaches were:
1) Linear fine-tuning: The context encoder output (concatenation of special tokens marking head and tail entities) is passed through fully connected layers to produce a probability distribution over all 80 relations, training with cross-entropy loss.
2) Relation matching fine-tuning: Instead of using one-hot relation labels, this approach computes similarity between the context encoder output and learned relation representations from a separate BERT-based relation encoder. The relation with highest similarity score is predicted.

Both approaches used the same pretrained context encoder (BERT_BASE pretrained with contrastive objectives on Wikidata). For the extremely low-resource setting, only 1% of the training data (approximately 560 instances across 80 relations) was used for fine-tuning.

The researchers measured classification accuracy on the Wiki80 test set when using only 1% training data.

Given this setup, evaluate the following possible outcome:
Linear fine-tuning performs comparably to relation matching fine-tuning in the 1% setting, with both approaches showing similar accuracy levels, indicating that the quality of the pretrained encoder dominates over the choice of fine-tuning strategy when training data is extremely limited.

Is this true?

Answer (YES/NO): NO